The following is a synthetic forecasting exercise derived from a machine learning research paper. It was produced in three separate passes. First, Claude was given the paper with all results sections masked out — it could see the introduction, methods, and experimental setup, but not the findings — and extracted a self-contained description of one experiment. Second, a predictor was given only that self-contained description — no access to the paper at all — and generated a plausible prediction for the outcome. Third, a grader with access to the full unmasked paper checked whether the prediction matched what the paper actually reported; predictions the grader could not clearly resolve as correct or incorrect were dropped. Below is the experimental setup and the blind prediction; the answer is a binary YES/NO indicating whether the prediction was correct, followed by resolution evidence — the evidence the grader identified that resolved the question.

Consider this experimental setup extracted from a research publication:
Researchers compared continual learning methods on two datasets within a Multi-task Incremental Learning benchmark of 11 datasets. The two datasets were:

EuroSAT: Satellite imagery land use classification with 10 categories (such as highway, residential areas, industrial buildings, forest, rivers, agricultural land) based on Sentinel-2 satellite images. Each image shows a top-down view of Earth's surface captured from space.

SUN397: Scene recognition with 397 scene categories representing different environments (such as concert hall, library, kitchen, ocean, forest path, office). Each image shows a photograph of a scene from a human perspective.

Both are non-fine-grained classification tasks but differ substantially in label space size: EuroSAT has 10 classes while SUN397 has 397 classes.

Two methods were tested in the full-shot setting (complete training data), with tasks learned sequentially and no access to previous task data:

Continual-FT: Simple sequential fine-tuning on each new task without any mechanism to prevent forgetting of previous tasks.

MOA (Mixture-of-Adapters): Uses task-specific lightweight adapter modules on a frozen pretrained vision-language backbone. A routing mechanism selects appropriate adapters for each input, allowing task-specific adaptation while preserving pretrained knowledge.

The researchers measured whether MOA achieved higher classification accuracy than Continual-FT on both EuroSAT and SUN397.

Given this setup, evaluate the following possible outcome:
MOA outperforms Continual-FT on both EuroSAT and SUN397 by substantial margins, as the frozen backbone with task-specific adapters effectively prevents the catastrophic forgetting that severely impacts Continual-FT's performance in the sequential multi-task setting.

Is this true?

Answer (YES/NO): NO